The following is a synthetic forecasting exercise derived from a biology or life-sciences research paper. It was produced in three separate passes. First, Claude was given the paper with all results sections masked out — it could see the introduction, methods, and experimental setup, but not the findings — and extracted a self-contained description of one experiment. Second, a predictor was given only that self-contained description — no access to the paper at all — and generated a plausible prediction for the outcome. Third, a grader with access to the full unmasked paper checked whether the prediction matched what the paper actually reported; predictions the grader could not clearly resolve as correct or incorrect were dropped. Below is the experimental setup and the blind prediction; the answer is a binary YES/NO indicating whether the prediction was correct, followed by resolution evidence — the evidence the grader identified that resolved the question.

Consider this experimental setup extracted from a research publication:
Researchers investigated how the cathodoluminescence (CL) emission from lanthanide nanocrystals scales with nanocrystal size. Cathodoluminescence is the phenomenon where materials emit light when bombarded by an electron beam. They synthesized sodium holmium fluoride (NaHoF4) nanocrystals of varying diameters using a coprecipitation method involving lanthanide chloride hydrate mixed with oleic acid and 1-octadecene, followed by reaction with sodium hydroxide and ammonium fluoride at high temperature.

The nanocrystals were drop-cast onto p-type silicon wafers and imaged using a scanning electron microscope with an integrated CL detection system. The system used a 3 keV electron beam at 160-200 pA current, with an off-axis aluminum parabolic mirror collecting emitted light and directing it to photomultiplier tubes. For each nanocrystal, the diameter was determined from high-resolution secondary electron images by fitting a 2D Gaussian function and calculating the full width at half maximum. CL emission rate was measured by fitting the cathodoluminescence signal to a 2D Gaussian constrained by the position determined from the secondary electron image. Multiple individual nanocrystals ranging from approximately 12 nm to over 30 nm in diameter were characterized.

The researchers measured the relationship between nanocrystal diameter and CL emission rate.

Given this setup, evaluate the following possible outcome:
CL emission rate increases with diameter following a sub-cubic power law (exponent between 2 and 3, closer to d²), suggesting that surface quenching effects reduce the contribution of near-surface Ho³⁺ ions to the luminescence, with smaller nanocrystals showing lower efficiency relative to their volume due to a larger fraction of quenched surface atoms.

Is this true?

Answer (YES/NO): NO